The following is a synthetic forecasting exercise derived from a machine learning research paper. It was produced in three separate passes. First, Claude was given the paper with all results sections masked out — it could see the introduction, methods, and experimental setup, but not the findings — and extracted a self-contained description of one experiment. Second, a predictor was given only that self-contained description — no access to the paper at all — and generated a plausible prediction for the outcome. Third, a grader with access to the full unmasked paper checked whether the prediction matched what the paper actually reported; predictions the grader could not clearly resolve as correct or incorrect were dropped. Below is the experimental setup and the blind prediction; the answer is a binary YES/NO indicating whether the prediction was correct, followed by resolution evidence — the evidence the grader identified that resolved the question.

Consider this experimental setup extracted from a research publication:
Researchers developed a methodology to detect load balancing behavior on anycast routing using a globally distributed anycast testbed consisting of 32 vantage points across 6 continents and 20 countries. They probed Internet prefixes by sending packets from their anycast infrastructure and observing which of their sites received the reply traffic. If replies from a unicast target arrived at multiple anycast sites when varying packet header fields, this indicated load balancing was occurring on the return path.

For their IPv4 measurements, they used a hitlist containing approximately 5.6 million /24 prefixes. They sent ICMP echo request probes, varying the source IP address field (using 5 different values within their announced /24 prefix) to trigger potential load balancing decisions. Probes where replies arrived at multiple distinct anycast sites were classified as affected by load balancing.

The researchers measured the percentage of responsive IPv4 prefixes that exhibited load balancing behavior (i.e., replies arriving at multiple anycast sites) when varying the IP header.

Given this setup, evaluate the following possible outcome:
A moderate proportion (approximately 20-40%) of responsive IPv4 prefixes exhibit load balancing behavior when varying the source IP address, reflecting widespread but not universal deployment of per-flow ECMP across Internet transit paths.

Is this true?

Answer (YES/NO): NO